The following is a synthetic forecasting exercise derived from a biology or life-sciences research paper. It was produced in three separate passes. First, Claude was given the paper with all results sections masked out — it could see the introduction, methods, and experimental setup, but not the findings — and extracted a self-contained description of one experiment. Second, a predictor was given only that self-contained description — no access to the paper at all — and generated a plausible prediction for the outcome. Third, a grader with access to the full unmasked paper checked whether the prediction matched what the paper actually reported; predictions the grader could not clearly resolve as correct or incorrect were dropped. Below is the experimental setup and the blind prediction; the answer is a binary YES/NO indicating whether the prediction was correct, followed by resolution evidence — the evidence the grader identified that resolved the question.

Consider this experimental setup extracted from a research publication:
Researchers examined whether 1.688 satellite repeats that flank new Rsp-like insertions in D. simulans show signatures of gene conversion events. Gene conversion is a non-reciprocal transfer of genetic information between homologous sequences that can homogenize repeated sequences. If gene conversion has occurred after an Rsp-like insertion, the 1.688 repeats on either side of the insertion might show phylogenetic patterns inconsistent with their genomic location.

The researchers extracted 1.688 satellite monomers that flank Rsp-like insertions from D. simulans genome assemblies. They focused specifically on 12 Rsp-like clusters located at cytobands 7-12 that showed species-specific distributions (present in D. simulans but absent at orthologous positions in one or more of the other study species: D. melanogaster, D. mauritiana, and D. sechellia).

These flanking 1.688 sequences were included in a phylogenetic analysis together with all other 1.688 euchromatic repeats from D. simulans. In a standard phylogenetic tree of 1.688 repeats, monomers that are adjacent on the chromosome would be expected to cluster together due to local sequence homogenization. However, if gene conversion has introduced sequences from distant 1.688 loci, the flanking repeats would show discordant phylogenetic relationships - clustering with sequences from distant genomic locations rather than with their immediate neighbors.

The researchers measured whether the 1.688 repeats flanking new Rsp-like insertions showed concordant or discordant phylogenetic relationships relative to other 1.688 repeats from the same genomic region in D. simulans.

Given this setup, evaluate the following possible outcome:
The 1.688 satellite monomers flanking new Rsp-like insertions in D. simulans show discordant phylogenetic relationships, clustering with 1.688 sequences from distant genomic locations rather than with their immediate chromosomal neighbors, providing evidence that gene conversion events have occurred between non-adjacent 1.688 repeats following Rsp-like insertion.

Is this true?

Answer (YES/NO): NO